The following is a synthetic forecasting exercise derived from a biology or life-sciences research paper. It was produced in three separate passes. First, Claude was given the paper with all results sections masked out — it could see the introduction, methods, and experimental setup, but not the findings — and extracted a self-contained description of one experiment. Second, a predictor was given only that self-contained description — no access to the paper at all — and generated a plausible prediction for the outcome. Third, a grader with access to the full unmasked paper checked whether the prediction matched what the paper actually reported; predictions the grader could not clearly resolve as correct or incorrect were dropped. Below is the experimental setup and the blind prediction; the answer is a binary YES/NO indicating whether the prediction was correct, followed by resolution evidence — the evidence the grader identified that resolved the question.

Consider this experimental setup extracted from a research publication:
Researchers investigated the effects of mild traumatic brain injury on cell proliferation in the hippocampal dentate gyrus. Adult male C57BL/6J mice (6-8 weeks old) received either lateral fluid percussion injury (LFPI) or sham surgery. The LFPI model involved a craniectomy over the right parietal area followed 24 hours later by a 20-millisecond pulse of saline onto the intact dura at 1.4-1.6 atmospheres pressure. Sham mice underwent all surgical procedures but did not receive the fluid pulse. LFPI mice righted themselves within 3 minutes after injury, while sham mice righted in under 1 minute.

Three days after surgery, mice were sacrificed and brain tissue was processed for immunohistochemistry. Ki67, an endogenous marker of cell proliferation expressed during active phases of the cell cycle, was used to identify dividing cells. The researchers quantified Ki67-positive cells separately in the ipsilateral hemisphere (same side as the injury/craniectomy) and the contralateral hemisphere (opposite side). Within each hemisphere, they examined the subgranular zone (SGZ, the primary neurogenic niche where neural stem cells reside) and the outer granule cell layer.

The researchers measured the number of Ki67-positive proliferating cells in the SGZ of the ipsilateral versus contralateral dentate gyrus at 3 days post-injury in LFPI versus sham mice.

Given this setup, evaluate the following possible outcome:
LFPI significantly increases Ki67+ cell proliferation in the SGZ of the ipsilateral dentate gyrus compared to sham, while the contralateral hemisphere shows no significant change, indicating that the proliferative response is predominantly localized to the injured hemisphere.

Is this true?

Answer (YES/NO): YES